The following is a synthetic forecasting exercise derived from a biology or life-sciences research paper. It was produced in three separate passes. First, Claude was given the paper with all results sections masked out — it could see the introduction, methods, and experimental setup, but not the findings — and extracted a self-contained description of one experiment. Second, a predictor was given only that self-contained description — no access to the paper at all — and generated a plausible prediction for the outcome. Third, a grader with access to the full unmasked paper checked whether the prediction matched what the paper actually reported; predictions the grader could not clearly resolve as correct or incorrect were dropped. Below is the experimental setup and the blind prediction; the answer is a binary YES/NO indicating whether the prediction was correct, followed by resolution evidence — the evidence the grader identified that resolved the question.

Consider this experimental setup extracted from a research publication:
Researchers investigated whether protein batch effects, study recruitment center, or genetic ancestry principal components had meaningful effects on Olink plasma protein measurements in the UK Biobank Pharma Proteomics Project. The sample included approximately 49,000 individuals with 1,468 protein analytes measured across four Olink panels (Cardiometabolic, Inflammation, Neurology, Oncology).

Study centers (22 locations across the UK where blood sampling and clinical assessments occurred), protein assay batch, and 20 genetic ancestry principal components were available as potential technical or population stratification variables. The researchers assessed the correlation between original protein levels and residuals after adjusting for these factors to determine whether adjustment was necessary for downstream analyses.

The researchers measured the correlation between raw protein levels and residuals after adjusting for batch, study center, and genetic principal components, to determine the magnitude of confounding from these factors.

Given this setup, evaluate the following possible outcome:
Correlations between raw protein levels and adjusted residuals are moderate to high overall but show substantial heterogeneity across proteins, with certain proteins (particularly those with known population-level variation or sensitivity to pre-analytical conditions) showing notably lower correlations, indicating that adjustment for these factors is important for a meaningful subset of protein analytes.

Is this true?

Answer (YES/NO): NO